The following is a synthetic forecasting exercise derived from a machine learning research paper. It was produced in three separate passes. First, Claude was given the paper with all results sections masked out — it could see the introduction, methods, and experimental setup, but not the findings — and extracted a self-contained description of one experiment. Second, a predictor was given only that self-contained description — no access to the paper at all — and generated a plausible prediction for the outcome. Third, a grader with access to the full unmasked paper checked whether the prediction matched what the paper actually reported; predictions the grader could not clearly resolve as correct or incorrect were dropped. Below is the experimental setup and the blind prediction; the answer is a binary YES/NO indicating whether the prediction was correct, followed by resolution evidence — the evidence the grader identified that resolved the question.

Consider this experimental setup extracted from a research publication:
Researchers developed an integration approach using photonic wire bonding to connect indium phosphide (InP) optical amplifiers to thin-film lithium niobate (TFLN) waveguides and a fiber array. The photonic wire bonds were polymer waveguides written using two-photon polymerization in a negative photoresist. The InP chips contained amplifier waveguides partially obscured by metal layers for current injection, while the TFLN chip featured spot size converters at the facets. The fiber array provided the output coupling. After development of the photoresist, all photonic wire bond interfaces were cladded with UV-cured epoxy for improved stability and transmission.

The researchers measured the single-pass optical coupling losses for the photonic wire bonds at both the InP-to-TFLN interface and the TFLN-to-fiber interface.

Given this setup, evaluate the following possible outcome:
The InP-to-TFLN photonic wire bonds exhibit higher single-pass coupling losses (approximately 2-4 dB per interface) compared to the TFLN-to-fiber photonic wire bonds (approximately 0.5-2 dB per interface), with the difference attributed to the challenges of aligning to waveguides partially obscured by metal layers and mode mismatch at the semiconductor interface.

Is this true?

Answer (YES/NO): NO